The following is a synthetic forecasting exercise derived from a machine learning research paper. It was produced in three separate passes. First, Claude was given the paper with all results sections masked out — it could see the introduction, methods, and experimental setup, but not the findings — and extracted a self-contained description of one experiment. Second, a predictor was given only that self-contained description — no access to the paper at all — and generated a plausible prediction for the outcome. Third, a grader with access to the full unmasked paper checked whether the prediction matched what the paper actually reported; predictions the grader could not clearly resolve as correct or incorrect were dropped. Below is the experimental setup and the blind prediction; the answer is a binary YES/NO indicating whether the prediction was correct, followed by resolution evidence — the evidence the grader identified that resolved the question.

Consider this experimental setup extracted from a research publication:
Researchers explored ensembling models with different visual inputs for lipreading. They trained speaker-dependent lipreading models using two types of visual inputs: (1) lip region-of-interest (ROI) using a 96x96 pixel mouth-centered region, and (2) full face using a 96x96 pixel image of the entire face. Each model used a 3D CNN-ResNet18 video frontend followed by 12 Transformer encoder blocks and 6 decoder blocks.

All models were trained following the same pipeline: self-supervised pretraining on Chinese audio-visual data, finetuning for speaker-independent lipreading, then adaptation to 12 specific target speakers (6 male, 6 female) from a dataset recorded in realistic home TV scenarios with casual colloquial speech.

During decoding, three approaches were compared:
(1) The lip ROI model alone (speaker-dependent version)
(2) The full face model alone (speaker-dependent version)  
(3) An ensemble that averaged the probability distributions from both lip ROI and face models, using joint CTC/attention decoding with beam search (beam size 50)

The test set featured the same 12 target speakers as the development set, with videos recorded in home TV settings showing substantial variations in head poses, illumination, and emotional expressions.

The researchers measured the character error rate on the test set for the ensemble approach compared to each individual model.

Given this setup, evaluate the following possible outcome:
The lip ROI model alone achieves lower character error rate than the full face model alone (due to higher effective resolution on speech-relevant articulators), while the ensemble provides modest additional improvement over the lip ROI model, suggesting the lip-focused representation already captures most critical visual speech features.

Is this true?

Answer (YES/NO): NO